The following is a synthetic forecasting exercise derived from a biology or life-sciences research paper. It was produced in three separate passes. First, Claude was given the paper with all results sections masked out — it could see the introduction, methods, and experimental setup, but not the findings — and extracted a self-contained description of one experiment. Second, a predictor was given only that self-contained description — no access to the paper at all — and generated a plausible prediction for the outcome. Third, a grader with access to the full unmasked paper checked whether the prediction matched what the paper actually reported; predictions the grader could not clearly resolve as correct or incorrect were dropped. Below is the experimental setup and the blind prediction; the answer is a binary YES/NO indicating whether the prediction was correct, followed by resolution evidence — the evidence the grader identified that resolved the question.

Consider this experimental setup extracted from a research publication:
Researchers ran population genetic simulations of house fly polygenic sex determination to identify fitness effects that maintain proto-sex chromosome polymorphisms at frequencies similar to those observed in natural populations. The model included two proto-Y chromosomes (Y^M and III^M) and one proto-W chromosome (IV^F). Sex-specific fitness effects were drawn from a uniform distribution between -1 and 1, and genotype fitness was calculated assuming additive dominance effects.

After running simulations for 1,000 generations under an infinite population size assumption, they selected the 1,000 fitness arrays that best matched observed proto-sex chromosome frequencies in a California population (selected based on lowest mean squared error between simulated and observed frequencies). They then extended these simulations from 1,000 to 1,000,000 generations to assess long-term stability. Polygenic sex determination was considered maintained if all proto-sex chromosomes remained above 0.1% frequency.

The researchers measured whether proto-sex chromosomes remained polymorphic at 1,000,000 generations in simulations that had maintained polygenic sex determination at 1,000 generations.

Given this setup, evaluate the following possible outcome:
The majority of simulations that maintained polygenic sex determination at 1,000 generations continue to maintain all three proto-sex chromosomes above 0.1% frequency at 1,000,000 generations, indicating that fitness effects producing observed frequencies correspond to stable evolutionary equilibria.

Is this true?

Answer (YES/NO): YES